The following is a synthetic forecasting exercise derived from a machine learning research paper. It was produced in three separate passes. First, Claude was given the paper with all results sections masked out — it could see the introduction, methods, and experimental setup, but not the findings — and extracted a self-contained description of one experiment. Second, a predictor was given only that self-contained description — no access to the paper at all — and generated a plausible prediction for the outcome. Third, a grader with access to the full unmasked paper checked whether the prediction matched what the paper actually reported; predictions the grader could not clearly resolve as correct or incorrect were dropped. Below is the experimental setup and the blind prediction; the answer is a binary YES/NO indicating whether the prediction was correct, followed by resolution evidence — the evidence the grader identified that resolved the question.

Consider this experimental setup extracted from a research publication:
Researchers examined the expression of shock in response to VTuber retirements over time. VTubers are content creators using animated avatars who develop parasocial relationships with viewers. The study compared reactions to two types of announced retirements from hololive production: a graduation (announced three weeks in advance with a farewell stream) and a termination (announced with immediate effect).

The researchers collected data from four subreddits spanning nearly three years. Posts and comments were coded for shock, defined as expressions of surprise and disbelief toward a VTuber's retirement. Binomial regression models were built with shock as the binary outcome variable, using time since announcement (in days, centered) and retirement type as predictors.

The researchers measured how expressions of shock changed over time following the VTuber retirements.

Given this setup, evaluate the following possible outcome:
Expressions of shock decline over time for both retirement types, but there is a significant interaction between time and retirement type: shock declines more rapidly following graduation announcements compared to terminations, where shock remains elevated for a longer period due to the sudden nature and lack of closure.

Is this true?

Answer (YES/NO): NO